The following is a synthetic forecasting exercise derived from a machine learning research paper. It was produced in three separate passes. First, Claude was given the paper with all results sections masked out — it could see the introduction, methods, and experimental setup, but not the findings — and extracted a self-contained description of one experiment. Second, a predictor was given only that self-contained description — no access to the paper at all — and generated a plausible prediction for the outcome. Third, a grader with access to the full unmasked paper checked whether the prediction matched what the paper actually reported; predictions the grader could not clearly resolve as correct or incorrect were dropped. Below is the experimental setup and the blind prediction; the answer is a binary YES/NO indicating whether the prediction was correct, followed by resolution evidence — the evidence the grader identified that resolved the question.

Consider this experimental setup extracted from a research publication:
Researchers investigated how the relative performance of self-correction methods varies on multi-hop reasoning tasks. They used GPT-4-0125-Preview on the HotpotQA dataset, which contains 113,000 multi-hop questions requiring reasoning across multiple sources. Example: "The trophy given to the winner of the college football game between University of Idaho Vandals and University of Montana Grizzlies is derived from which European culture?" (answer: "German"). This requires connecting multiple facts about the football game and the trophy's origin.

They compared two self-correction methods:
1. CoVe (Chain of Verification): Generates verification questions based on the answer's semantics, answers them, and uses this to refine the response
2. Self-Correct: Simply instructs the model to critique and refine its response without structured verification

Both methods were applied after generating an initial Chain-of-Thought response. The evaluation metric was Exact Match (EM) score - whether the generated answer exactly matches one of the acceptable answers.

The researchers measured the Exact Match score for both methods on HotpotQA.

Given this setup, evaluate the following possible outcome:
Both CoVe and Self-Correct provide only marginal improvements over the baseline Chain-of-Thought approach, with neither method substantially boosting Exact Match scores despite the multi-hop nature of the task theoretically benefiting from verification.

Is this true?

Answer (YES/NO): NO